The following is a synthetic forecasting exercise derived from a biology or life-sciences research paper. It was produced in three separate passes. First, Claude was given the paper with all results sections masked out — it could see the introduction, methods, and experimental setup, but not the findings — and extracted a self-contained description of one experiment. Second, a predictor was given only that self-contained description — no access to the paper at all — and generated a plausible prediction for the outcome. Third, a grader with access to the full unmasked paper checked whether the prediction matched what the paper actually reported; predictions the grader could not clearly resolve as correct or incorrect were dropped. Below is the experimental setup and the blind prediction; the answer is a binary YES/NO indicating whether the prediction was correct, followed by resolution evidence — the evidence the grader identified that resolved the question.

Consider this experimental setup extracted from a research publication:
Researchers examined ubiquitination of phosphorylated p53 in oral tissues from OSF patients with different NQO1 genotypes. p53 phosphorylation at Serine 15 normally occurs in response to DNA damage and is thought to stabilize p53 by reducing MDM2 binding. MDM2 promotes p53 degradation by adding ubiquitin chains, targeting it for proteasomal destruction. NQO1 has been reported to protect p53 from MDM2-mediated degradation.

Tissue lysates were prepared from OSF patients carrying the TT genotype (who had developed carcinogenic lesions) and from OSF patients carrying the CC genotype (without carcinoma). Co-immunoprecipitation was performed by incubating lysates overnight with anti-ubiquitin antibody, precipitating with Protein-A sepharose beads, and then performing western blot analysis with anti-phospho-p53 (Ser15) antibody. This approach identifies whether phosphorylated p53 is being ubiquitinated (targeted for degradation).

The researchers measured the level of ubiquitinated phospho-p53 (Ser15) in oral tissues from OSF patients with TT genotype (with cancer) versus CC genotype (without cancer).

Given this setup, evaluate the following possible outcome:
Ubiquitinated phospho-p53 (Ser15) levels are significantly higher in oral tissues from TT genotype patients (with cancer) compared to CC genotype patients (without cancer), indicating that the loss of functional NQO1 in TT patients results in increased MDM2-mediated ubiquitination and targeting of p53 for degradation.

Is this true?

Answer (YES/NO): YES